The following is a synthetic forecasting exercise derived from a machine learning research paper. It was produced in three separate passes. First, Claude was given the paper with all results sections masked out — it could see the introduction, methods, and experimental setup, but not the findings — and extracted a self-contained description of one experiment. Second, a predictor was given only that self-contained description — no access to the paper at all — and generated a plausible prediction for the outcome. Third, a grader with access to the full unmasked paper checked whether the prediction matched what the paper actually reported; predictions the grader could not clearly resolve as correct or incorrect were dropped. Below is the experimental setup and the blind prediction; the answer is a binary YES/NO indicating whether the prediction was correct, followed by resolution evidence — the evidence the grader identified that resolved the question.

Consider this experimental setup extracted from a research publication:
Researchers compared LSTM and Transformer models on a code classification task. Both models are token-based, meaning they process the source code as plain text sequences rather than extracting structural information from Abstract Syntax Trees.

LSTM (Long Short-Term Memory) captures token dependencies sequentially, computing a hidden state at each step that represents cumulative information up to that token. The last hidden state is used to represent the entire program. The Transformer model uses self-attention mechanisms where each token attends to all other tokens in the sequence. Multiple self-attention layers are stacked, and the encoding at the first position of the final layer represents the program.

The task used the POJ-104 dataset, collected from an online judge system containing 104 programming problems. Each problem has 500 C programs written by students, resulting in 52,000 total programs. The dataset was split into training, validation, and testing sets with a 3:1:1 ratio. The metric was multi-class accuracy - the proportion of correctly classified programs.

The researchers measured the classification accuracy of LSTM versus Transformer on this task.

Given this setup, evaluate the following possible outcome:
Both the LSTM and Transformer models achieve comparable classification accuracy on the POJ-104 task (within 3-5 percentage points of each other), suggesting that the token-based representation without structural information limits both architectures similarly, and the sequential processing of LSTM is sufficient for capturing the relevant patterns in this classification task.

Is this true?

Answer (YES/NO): YES